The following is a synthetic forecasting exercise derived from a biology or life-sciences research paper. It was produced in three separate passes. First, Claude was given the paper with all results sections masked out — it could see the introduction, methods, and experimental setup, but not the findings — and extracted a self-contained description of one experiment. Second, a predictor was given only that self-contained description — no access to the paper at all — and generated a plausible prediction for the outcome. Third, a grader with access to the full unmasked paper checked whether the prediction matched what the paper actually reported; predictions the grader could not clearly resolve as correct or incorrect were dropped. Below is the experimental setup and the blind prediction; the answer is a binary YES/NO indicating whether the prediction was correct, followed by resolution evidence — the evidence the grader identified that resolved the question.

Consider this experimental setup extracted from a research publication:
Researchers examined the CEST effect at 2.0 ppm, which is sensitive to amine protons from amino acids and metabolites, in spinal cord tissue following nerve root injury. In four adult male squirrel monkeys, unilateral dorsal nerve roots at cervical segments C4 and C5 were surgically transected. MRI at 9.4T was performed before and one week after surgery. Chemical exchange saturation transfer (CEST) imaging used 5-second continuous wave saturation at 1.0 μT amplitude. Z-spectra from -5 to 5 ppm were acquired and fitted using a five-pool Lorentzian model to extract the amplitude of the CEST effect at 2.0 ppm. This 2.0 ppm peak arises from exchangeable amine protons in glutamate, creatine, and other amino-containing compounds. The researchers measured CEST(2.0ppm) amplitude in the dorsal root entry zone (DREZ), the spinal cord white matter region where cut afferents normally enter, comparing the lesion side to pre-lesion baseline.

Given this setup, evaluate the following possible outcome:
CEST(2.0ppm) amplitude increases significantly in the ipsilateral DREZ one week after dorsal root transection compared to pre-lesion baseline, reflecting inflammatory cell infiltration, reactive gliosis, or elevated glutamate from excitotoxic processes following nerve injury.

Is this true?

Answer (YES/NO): NO